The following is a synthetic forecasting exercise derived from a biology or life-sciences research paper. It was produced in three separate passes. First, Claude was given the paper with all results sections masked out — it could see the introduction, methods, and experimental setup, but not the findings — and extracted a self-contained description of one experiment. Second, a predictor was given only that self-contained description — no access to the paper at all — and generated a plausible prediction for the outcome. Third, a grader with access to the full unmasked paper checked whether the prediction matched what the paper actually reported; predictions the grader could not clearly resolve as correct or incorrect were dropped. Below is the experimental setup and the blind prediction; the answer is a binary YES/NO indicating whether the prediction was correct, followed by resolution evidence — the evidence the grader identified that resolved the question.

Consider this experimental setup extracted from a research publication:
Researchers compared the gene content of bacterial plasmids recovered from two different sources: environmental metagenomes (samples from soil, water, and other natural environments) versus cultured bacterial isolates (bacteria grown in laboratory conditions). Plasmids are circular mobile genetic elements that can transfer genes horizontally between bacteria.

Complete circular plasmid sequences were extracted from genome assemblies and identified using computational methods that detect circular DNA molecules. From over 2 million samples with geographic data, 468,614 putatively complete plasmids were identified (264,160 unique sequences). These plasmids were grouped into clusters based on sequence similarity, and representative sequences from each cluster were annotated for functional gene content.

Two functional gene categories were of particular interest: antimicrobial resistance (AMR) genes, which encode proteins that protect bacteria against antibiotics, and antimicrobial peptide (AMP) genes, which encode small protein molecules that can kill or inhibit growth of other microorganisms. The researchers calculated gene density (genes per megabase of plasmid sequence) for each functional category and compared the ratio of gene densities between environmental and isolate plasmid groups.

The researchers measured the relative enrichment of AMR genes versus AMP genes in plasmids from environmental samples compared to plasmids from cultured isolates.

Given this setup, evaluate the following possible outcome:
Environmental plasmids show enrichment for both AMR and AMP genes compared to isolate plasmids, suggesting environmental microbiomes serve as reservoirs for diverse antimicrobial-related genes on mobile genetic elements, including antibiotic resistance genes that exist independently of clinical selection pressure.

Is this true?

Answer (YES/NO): NO